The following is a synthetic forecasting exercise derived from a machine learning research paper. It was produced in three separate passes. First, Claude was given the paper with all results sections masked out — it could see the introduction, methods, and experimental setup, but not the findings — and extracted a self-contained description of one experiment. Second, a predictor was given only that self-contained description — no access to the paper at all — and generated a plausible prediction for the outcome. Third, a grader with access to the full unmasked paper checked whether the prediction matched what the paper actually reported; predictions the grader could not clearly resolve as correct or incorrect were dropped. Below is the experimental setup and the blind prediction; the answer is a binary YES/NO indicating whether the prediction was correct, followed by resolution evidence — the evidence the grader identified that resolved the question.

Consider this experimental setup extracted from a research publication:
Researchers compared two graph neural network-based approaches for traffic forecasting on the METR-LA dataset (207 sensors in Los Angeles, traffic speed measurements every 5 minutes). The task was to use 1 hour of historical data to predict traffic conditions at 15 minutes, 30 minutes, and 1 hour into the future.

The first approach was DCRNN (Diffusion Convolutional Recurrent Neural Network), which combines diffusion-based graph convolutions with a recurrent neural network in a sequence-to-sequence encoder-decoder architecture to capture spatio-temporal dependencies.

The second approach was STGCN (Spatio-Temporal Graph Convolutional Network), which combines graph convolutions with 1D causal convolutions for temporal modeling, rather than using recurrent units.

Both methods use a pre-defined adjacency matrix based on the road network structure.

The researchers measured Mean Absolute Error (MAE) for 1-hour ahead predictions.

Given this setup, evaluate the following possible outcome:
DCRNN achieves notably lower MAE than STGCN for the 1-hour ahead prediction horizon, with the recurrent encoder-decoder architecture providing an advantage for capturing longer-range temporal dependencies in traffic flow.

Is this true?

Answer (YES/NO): YES